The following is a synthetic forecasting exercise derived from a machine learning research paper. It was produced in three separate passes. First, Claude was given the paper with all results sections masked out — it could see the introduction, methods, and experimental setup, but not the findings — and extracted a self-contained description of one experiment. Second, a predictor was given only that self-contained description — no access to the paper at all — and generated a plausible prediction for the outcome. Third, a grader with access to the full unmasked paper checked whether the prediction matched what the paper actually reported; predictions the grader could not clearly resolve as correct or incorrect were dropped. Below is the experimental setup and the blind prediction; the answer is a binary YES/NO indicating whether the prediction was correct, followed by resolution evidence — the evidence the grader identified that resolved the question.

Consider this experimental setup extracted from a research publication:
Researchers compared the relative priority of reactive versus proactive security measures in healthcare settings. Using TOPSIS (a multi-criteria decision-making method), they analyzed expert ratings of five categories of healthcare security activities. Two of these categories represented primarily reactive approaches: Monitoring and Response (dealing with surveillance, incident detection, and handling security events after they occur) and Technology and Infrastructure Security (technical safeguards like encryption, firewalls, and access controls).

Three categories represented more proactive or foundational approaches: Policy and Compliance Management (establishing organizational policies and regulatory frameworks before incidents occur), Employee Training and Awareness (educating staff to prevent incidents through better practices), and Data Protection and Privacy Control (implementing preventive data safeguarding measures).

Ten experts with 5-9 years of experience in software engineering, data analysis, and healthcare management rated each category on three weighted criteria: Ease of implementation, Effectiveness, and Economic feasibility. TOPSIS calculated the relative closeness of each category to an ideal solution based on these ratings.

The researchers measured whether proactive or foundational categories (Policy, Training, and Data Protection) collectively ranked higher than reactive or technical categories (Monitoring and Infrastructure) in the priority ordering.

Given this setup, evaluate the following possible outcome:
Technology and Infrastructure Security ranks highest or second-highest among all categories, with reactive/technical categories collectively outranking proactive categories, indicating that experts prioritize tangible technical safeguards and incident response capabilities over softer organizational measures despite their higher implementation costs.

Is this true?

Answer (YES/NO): NO